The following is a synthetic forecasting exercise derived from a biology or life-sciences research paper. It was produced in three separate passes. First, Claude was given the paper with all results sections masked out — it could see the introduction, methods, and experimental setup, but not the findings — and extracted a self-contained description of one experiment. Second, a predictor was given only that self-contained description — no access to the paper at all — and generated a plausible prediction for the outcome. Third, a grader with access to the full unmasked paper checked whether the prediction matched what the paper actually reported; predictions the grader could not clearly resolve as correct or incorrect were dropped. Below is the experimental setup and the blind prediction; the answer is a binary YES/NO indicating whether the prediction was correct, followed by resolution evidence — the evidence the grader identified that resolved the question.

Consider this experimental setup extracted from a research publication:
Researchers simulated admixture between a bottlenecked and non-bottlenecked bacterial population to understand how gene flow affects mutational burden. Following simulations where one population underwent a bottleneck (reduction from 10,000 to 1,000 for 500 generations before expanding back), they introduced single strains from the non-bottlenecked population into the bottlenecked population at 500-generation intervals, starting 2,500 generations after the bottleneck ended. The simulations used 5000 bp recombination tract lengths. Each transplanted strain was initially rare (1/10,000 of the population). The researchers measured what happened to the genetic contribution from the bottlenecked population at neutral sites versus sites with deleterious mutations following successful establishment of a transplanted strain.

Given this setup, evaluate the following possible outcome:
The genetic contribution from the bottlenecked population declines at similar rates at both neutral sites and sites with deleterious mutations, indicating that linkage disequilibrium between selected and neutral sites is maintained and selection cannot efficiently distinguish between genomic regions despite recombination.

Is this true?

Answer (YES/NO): NO